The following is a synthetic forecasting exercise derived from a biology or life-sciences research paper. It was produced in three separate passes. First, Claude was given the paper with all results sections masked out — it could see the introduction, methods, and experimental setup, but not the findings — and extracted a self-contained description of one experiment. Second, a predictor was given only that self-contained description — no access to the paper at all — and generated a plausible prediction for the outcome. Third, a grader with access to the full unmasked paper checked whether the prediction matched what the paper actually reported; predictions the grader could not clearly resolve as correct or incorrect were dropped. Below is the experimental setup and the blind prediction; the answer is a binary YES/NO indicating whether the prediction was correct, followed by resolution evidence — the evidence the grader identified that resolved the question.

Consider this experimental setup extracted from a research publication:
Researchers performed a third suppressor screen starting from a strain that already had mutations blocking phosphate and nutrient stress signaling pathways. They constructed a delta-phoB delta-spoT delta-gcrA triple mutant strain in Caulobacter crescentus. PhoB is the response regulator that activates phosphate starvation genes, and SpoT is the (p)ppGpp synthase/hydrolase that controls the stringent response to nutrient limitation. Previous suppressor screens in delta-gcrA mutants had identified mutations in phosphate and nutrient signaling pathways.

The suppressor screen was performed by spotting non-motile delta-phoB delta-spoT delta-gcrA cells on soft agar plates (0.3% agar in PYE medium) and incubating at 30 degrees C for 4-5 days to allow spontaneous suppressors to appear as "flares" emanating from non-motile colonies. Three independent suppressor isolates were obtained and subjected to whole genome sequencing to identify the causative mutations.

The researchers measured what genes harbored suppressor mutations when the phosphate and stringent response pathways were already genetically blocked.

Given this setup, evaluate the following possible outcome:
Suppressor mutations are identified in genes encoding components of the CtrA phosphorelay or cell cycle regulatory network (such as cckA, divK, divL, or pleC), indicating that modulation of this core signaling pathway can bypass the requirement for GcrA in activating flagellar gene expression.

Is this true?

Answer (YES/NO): NO